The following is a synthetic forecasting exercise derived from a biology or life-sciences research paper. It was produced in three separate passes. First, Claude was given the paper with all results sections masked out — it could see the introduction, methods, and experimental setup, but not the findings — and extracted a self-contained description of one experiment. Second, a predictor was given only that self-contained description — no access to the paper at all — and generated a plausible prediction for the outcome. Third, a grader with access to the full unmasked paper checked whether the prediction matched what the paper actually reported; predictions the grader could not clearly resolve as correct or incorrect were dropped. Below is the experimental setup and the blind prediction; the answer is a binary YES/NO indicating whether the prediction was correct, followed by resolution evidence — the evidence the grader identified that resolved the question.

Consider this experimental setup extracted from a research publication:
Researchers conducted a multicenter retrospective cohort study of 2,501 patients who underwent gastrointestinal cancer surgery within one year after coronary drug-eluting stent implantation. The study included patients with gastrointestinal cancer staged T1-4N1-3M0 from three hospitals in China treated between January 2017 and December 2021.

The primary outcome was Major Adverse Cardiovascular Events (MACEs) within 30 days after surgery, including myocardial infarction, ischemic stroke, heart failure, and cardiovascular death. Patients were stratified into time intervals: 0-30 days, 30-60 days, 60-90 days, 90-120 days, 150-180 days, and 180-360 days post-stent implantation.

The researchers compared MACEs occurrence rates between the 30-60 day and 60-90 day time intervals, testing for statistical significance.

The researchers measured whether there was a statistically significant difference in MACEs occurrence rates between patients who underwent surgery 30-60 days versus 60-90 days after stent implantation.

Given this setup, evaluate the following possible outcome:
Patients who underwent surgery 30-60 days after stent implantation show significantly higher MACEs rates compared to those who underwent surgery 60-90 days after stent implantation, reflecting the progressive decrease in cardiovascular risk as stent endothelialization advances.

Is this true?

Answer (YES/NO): NO